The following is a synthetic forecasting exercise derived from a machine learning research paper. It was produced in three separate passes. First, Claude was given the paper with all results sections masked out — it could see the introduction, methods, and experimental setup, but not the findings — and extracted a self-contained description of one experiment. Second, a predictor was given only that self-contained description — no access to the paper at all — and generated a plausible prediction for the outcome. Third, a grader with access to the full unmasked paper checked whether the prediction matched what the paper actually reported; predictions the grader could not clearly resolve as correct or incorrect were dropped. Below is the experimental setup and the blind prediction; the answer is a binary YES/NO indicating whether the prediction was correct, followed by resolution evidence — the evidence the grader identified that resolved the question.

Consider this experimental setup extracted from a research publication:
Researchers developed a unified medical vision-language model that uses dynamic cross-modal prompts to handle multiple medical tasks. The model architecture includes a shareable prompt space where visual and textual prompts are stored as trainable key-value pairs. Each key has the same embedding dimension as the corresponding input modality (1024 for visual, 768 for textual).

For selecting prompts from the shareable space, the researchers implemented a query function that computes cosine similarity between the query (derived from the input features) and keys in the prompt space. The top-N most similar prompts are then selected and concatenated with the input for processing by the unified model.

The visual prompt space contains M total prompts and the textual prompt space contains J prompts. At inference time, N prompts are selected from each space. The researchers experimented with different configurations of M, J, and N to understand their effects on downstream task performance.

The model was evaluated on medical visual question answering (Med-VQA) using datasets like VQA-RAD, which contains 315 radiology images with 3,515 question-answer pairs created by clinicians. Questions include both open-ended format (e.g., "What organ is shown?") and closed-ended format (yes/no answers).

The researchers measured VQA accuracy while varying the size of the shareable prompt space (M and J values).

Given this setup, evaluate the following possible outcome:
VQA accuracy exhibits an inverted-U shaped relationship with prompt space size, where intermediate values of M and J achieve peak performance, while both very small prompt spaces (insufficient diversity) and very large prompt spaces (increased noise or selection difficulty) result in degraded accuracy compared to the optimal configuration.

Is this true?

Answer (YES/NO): YES